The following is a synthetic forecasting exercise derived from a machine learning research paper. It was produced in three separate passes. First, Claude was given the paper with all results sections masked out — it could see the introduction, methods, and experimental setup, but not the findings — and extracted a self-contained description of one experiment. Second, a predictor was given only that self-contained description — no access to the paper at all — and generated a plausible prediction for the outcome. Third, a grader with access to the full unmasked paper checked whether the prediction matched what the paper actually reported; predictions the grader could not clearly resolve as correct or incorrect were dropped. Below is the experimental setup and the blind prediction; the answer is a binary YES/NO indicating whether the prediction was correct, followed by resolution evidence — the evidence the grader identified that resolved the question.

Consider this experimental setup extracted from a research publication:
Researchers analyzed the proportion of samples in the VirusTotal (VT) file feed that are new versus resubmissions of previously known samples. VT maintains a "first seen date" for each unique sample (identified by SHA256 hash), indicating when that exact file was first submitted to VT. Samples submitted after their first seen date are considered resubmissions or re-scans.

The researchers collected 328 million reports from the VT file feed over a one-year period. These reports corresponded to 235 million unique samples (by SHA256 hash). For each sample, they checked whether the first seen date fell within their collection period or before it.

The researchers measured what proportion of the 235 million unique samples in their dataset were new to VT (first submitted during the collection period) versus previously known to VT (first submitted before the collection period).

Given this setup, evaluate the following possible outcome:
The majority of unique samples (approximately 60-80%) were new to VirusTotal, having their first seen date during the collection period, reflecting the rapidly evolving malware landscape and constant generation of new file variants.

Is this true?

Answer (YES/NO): NO